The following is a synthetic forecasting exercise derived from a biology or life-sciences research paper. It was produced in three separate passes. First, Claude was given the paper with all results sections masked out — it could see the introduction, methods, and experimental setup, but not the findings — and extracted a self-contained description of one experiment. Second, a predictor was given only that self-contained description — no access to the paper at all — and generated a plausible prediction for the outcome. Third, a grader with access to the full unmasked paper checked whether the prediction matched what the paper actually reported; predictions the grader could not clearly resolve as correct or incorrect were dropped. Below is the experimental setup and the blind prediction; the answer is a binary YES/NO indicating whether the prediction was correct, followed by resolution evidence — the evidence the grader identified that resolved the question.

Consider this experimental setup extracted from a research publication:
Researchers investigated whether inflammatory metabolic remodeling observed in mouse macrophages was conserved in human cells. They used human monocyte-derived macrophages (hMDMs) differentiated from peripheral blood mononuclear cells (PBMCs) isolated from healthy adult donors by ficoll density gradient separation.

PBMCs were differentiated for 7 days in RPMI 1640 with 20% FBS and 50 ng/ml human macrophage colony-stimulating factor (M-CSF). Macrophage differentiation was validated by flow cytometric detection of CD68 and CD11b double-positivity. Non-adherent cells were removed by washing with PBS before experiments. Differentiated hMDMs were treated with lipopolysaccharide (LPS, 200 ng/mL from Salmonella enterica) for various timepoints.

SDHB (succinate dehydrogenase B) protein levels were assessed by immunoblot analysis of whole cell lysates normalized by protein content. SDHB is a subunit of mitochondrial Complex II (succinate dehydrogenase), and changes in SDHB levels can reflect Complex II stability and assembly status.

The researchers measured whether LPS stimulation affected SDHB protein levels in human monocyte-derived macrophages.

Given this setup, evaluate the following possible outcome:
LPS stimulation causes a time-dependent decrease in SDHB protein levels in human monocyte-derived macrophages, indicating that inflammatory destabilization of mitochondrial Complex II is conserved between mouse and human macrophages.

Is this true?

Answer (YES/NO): YES